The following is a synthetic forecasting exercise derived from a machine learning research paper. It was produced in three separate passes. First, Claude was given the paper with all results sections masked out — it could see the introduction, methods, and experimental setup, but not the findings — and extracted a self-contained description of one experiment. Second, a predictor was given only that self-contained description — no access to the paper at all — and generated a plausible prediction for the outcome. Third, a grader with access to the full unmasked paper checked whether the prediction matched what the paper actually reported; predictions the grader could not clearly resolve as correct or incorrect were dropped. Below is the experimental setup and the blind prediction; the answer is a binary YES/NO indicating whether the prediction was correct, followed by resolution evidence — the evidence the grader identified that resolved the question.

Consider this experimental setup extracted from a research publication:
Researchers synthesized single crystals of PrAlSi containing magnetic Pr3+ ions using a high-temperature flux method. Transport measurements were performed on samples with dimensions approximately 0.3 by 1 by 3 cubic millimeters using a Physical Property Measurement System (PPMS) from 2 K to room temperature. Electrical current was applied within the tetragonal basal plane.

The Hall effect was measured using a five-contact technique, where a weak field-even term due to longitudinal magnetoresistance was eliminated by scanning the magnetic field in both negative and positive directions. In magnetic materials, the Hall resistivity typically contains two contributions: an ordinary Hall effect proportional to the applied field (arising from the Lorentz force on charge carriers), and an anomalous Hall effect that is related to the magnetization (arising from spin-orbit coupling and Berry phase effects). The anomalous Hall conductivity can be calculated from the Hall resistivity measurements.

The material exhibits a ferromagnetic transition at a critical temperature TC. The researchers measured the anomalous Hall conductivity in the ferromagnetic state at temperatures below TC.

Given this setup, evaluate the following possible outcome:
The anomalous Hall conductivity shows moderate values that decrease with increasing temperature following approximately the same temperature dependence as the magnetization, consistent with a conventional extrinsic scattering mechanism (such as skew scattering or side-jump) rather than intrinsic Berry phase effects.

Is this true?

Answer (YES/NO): NO